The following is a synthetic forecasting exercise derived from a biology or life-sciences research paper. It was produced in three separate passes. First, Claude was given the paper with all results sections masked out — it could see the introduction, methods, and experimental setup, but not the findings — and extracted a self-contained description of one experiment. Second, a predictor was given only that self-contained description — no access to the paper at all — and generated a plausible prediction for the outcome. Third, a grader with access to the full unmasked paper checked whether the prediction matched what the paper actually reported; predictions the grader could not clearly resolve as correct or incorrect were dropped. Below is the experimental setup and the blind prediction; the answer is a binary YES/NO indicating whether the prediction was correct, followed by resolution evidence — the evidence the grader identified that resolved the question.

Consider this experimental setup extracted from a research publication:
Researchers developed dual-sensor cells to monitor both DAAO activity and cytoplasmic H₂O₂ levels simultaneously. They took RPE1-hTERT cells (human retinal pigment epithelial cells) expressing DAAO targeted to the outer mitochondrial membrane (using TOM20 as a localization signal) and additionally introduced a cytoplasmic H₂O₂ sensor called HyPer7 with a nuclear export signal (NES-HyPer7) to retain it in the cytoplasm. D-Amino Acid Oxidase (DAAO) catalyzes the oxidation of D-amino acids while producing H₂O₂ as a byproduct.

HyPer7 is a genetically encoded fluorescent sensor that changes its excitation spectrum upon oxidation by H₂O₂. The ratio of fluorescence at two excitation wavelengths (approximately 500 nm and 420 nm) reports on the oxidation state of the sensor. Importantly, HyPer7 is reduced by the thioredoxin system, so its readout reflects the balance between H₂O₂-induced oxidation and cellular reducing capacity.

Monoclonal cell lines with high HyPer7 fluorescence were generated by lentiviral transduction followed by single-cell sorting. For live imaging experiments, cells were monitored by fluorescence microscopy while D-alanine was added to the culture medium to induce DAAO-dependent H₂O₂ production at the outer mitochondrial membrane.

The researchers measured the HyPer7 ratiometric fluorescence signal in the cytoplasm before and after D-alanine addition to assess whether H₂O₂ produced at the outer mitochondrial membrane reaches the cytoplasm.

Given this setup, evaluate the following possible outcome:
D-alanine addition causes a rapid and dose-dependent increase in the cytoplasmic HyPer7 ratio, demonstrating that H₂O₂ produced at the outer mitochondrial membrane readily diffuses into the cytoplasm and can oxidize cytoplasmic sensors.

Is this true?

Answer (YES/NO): YES